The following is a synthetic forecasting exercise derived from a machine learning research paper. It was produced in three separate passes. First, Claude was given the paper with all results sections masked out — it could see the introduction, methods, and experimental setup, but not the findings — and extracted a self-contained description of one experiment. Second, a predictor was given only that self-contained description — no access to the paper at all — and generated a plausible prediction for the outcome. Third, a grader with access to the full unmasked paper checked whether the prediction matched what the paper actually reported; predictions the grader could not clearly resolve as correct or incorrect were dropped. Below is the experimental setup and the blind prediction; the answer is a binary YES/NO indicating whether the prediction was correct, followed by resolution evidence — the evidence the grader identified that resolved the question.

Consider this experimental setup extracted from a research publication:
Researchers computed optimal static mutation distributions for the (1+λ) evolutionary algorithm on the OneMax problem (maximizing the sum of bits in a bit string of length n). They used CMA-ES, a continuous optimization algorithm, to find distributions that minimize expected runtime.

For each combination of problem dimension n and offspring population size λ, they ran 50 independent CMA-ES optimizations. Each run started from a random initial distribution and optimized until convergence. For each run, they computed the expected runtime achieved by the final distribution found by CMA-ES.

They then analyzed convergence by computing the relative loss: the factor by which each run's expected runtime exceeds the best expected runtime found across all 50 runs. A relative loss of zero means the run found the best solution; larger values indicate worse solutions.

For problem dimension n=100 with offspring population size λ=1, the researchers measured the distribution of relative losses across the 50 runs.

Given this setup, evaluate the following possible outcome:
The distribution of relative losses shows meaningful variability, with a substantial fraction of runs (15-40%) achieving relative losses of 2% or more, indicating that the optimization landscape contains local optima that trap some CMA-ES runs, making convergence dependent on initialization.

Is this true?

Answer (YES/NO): NO